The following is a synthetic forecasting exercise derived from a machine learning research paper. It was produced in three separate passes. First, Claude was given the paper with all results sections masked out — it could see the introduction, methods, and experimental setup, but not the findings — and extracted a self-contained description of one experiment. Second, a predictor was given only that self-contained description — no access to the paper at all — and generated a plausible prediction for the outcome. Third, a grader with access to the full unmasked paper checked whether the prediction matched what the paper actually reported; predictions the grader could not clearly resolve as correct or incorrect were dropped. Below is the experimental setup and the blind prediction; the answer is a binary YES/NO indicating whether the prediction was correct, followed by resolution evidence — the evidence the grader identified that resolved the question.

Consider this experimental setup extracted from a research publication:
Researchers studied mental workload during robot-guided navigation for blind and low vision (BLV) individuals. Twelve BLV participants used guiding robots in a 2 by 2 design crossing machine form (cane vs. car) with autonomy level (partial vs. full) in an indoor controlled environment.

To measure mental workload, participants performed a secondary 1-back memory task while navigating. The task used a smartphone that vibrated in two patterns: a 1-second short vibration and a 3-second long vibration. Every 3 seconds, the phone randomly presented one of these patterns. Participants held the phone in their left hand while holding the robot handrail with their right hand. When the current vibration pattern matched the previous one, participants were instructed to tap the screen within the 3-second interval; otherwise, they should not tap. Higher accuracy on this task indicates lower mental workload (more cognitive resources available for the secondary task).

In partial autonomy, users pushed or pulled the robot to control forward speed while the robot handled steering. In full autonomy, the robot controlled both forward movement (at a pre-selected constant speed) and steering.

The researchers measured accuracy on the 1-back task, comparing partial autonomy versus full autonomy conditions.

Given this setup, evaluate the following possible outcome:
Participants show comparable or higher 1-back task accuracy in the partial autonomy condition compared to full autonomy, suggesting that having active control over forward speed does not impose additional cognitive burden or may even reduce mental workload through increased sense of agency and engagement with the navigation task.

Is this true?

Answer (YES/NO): NO